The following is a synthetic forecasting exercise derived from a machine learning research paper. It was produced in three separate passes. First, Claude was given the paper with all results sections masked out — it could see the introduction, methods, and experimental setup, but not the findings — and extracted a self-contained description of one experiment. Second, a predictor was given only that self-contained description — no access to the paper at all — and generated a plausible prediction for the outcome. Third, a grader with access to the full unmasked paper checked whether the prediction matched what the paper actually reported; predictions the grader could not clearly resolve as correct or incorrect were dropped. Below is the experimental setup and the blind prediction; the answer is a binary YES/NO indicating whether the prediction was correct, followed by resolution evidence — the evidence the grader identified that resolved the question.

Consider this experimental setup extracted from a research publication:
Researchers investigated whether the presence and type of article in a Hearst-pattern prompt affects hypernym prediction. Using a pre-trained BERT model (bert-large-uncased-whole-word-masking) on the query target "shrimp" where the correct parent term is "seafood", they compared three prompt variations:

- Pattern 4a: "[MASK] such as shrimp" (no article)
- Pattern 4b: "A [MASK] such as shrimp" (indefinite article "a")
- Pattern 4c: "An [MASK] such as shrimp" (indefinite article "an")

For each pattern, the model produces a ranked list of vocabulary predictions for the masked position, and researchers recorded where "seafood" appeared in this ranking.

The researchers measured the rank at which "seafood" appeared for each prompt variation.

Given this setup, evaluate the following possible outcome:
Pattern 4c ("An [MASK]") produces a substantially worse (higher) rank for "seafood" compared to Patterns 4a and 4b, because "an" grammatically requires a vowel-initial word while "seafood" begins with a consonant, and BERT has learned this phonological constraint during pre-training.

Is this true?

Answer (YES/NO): YES